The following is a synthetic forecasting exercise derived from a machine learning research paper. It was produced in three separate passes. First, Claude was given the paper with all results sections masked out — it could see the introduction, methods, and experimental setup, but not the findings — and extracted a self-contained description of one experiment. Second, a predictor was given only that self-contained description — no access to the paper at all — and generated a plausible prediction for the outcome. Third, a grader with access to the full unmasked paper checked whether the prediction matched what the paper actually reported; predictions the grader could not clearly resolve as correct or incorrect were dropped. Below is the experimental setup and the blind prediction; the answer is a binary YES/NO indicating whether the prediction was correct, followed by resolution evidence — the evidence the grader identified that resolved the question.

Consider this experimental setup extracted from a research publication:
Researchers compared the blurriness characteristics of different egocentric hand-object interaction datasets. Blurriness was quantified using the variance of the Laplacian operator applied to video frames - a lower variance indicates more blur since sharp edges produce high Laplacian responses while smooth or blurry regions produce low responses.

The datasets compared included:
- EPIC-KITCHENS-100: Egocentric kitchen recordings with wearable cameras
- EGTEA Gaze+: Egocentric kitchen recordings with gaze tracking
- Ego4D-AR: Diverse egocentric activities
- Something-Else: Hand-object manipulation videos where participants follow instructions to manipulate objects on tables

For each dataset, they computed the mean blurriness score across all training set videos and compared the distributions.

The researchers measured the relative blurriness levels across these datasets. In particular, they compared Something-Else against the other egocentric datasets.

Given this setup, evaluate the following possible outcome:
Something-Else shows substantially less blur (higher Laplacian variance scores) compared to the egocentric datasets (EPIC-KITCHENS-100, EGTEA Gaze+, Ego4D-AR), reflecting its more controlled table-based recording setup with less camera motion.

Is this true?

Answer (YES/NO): YES